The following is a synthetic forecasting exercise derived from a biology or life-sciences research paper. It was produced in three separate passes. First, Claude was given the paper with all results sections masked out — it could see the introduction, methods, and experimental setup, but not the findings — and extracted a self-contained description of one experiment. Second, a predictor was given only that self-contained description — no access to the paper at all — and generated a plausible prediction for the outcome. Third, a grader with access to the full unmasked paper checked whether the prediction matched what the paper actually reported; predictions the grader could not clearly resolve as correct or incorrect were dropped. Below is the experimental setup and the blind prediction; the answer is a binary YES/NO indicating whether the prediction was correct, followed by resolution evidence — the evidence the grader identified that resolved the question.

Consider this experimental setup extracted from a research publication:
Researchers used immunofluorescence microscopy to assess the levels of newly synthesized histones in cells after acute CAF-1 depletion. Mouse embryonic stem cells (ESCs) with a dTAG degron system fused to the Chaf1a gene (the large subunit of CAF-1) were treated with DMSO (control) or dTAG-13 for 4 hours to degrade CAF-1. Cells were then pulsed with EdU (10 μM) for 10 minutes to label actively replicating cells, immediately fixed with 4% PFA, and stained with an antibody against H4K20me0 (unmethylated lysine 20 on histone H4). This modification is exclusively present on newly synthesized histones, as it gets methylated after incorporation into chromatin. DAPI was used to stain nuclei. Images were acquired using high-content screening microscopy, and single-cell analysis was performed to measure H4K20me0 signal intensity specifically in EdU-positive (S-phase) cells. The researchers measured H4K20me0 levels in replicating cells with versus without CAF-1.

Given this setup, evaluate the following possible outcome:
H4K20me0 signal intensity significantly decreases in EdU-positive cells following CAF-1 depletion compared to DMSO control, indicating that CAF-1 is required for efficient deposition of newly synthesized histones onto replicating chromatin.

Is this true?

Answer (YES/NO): YES